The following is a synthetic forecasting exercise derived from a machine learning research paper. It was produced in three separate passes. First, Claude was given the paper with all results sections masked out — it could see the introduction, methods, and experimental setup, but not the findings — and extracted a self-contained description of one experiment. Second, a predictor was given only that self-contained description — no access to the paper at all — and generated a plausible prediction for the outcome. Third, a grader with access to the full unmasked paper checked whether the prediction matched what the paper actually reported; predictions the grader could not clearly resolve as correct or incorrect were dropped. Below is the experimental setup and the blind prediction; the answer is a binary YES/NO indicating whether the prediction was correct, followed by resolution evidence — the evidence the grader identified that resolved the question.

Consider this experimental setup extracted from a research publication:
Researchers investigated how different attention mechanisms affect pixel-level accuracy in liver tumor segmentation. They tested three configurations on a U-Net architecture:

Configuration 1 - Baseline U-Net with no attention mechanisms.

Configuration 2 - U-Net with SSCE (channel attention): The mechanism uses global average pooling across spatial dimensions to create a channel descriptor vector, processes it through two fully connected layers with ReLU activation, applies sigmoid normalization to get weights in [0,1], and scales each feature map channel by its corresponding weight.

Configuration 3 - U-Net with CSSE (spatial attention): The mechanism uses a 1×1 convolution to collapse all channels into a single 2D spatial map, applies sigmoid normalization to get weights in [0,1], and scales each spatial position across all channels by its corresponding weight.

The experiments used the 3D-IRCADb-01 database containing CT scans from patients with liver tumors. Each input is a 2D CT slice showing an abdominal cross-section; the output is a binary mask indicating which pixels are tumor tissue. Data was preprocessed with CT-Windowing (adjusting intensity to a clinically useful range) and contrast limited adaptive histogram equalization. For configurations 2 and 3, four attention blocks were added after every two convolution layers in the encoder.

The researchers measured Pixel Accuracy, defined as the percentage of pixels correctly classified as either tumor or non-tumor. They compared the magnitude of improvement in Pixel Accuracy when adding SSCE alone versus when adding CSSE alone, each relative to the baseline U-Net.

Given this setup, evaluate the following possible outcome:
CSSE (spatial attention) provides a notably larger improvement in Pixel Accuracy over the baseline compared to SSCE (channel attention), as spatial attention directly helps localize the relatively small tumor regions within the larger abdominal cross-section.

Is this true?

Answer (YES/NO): YES